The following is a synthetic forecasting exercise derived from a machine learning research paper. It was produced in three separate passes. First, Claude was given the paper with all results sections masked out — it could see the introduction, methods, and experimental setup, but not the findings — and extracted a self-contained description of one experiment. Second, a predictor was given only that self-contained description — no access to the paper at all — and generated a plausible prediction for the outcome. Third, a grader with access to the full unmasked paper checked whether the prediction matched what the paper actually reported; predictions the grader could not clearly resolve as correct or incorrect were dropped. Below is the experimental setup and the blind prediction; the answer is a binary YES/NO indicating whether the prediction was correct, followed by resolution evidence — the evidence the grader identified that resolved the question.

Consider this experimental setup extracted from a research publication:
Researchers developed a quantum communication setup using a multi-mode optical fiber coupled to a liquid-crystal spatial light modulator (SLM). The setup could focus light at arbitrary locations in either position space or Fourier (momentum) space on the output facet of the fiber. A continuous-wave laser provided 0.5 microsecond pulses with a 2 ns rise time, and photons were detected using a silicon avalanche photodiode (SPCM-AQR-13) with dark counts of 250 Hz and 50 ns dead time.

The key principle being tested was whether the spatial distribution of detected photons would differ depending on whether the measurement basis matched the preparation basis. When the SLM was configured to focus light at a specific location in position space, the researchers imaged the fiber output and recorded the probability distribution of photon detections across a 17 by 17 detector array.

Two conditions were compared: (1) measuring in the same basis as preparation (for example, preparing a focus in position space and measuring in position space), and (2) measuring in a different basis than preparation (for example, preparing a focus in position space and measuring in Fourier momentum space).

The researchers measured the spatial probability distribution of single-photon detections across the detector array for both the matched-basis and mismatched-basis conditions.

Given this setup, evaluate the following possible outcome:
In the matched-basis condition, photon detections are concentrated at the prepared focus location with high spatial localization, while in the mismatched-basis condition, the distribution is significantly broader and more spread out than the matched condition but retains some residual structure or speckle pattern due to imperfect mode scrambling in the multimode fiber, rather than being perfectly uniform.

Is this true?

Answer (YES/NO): YES